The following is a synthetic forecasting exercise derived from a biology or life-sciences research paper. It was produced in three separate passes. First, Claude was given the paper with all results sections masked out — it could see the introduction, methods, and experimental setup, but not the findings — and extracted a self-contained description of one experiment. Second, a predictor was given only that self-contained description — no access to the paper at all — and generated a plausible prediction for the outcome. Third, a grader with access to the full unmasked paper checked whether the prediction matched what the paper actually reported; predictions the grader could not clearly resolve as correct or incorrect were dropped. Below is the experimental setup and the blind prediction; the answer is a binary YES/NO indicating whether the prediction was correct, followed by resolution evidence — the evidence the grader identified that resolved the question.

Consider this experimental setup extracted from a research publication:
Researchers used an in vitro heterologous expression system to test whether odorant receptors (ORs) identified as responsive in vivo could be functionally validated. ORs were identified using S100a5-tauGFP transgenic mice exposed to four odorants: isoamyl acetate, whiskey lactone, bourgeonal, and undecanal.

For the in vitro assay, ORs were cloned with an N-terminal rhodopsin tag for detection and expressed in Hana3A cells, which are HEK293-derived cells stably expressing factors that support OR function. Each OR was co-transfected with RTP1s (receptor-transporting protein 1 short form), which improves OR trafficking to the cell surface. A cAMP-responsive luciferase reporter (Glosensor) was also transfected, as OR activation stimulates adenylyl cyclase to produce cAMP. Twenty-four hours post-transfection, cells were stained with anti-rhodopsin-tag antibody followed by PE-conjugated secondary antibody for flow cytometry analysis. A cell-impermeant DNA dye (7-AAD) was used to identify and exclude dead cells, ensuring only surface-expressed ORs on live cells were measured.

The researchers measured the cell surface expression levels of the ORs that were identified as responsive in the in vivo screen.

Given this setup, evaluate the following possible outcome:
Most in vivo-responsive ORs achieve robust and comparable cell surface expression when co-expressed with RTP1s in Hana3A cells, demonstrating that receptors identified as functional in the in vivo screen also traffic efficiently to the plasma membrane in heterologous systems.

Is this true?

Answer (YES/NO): NO